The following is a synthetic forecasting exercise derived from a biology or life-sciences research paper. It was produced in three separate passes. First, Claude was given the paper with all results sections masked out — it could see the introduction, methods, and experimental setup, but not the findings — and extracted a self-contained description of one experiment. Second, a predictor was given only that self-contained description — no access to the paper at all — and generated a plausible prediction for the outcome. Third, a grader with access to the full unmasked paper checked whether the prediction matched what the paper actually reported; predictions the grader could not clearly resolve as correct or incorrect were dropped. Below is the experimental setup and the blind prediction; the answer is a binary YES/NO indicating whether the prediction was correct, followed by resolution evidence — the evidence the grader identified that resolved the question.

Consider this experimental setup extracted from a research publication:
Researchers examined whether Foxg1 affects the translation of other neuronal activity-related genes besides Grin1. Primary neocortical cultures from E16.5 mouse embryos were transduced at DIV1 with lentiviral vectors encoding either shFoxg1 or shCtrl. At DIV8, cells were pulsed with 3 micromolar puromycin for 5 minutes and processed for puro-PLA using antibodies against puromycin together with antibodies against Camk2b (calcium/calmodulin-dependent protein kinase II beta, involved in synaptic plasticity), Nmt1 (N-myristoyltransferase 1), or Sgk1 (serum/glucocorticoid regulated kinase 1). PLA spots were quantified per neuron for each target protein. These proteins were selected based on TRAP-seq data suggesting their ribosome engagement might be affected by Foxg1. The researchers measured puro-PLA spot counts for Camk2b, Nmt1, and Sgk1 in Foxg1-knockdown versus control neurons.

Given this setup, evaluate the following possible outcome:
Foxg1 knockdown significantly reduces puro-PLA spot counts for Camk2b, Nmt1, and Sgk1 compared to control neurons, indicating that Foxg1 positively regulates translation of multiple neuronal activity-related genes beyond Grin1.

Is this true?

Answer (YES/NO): NO